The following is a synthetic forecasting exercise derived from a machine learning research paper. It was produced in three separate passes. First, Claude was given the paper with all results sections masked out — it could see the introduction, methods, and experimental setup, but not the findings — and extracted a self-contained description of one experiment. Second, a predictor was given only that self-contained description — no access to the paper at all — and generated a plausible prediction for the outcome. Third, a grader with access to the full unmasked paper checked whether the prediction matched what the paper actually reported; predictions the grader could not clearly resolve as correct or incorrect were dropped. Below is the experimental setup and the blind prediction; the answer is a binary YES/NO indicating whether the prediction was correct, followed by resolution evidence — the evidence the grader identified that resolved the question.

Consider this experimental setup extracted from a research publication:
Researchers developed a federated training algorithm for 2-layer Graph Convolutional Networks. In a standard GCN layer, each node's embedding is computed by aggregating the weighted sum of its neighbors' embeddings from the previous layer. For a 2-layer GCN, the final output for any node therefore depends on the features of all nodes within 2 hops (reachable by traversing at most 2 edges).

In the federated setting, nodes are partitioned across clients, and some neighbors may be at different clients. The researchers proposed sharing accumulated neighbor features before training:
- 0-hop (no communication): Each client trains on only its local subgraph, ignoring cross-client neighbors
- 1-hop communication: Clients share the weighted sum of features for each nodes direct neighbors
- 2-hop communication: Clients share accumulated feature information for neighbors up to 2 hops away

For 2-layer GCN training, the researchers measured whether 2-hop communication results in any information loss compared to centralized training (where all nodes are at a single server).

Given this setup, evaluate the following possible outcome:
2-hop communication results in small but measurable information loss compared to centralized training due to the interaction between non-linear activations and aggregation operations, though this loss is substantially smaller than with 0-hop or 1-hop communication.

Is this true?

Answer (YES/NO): NO